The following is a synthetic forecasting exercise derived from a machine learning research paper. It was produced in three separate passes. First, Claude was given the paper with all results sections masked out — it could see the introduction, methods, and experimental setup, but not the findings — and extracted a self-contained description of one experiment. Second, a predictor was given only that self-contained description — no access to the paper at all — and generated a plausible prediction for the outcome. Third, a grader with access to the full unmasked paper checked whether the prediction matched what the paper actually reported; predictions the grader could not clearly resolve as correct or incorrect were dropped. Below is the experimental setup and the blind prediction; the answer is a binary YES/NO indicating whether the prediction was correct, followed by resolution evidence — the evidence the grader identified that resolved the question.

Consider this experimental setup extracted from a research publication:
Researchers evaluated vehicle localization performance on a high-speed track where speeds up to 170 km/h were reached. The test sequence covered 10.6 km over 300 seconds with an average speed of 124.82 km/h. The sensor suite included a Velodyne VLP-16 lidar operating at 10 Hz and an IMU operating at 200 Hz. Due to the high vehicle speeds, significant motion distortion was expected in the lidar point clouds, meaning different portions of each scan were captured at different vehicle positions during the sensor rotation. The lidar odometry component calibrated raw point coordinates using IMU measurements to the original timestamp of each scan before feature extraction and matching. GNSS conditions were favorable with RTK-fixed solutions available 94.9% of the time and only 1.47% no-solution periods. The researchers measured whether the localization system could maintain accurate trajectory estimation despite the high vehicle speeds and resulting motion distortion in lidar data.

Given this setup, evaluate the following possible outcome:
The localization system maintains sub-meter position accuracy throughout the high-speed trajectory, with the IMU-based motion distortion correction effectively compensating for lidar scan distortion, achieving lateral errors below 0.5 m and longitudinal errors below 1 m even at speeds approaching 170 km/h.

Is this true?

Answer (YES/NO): NO